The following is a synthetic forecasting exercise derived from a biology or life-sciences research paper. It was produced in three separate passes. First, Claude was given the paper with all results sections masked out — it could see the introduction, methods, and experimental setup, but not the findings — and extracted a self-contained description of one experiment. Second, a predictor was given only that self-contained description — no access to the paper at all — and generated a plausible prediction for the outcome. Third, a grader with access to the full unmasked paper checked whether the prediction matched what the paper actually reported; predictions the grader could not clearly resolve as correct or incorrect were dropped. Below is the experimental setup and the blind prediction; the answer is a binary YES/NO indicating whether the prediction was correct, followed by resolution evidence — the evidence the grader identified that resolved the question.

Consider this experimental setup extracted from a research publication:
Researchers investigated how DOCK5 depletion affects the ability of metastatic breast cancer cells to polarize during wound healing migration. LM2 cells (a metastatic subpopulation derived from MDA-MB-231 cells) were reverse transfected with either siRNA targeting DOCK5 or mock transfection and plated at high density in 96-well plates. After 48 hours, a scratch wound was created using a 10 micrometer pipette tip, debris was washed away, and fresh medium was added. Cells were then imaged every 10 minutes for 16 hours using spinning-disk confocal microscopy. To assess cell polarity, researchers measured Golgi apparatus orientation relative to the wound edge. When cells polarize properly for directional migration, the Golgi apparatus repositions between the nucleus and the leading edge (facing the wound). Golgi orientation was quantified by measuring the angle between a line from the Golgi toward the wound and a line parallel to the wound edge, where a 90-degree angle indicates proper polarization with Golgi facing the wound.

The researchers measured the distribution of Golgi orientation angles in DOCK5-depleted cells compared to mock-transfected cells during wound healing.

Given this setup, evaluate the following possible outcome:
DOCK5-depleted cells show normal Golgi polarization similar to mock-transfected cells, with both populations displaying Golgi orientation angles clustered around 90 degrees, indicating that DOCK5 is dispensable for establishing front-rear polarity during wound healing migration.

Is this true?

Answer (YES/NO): NO